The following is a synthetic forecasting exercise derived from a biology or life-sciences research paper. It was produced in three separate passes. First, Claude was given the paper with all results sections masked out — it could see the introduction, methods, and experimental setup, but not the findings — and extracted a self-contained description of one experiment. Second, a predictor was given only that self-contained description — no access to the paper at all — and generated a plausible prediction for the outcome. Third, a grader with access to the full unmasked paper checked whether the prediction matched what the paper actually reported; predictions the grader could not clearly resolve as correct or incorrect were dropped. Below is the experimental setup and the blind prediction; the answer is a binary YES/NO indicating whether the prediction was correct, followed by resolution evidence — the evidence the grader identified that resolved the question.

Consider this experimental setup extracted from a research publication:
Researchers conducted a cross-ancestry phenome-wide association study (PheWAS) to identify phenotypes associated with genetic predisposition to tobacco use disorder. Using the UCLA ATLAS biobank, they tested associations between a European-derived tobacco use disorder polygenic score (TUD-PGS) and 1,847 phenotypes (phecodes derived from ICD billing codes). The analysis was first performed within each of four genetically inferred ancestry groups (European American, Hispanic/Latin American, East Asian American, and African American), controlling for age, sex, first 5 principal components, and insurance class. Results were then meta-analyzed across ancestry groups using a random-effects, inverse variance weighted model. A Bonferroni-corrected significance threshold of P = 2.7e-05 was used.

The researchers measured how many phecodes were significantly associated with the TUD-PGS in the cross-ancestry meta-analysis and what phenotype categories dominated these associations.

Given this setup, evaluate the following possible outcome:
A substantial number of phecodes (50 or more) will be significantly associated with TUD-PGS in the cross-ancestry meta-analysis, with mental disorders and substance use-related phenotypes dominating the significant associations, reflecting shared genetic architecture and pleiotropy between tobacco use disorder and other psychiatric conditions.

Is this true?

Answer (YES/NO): NO